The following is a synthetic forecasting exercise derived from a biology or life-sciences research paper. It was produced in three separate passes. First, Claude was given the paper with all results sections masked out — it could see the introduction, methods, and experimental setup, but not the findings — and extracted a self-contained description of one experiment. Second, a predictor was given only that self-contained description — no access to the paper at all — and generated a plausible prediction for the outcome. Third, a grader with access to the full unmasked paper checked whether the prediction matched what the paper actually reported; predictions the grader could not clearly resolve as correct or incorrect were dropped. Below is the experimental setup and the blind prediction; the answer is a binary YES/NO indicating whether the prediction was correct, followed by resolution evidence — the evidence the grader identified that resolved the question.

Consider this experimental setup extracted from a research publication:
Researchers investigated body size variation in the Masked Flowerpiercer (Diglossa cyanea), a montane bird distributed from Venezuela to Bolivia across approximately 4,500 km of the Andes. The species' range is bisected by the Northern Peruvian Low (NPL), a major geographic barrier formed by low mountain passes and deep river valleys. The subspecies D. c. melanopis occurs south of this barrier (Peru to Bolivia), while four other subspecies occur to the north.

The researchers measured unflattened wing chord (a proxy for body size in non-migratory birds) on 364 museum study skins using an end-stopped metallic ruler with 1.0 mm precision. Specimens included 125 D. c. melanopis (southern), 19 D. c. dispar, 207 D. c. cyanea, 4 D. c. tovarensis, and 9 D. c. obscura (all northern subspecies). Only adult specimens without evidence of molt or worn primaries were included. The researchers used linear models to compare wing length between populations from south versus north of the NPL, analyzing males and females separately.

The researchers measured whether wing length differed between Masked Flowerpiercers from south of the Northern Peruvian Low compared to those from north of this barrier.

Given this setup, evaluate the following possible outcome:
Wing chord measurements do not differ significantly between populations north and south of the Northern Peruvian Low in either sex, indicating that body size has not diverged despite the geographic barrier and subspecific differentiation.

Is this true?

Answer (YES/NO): NO